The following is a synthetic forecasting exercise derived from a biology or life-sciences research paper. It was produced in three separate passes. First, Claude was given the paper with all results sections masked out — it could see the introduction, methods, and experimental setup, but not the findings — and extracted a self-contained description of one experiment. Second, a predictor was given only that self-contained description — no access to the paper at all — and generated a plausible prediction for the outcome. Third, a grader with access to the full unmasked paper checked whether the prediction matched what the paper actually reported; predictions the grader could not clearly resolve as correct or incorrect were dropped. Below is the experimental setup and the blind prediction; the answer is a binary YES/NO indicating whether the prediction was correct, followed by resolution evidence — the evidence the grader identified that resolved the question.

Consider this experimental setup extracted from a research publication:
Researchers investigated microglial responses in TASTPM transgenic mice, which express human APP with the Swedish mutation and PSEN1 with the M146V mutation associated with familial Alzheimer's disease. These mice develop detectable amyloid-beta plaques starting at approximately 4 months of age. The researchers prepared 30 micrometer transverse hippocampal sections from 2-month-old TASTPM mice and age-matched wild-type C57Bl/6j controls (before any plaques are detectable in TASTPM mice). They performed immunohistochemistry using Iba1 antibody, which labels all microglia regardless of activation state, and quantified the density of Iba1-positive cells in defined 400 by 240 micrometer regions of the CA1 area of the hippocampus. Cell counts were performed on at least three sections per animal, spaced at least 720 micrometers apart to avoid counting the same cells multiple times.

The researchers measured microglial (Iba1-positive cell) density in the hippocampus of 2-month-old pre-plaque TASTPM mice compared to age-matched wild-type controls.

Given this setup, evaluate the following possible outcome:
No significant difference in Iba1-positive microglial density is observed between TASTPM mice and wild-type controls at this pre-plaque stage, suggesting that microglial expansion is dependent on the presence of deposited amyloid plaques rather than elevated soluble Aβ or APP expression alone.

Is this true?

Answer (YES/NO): NO